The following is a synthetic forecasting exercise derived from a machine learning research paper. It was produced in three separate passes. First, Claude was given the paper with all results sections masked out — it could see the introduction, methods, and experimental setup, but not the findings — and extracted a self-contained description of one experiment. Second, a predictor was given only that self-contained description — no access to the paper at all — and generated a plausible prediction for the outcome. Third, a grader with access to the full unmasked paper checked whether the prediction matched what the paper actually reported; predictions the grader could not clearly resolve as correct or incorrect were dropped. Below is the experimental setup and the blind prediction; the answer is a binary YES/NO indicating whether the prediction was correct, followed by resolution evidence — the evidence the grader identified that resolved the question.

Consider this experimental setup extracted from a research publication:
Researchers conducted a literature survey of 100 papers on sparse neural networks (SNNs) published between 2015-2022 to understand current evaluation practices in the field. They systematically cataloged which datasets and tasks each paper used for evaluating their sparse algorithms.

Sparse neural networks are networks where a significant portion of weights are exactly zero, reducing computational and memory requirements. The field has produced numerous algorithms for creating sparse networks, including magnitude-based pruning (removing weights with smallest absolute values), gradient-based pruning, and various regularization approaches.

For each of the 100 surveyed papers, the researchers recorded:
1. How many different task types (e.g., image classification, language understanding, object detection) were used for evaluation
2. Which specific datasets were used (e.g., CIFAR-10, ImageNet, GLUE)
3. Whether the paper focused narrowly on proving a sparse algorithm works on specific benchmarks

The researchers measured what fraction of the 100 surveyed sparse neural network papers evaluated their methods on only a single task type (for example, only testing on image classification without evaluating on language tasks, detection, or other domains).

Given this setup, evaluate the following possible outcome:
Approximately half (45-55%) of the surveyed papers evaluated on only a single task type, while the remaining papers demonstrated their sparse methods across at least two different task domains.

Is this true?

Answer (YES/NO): NO